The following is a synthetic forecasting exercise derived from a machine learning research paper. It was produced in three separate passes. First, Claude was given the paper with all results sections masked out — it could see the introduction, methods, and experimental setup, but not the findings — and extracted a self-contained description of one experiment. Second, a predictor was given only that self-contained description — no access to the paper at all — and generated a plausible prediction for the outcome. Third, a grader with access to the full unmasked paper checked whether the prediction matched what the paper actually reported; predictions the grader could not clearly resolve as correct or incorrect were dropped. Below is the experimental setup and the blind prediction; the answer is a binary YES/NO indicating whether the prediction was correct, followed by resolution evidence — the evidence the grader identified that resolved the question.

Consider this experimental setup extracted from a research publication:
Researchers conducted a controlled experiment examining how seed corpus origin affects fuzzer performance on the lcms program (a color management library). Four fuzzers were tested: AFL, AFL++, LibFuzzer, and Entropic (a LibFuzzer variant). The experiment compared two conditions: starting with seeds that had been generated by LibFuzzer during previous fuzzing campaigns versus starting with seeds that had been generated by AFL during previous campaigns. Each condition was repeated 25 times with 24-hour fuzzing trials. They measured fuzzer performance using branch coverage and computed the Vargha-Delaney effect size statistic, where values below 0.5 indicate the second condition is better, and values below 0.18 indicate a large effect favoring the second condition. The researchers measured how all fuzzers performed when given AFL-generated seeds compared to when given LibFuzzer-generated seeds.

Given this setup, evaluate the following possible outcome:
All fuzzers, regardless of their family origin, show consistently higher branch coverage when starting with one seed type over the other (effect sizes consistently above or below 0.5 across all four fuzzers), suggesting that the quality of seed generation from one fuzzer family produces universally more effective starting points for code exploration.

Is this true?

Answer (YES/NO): YES